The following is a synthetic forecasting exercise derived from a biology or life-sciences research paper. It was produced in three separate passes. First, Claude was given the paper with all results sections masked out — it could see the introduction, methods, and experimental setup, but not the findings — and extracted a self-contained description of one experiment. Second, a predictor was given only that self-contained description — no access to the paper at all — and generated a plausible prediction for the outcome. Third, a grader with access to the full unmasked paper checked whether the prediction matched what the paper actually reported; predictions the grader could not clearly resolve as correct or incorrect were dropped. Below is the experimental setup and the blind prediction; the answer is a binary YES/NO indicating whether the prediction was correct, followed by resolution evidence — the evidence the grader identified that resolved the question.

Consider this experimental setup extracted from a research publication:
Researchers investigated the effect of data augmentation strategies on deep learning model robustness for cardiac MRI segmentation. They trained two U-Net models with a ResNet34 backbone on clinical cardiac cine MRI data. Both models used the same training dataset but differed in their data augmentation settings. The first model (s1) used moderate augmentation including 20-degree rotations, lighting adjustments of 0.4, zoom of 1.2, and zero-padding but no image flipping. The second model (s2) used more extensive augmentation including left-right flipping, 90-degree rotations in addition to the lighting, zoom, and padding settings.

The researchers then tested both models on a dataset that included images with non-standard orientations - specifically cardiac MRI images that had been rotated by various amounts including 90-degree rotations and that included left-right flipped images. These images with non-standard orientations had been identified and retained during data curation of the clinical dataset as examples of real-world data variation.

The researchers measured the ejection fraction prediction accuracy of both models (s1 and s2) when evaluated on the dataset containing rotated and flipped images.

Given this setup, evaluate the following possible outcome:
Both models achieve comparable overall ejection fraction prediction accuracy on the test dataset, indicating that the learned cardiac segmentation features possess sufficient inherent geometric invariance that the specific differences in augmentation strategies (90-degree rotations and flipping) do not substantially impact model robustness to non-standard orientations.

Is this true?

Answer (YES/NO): NO